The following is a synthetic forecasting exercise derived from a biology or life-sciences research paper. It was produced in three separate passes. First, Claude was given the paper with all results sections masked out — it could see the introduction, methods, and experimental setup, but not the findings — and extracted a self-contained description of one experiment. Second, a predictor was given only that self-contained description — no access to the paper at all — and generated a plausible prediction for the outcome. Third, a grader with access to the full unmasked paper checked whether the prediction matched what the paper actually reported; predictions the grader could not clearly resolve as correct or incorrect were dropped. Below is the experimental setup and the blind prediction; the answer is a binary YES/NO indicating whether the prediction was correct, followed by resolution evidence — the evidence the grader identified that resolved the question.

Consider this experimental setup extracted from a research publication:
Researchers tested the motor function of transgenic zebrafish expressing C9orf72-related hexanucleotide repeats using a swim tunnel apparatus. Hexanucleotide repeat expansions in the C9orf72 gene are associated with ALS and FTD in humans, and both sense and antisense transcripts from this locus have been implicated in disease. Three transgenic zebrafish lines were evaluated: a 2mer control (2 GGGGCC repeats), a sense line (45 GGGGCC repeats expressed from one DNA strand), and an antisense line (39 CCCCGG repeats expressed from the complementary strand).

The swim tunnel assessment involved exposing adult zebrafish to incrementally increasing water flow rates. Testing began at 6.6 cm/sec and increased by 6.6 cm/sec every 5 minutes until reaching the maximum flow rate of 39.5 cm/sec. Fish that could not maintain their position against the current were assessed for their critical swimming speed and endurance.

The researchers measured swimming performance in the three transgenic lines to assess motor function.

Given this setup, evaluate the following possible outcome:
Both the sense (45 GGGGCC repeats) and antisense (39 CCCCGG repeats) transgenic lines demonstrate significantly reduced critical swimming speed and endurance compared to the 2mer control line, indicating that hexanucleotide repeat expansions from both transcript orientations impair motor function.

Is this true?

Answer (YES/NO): YES